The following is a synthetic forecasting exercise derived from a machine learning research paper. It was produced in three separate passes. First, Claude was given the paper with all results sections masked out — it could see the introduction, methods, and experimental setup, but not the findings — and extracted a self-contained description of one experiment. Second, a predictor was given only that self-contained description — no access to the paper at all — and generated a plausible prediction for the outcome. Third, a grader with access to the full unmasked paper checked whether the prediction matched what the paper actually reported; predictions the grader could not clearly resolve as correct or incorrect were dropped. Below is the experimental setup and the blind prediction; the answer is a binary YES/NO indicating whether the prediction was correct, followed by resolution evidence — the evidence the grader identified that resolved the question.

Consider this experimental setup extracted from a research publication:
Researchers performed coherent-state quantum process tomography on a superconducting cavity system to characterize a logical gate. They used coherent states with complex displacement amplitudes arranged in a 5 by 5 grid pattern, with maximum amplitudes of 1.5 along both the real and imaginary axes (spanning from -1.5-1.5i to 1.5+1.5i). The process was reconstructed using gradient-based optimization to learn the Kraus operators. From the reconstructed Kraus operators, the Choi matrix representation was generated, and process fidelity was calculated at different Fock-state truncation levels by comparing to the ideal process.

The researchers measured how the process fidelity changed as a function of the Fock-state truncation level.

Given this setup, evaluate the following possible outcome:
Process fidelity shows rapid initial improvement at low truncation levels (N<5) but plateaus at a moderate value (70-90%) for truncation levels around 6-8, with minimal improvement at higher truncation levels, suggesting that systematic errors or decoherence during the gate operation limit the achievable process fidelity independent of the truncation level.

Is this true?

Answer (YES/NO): NO